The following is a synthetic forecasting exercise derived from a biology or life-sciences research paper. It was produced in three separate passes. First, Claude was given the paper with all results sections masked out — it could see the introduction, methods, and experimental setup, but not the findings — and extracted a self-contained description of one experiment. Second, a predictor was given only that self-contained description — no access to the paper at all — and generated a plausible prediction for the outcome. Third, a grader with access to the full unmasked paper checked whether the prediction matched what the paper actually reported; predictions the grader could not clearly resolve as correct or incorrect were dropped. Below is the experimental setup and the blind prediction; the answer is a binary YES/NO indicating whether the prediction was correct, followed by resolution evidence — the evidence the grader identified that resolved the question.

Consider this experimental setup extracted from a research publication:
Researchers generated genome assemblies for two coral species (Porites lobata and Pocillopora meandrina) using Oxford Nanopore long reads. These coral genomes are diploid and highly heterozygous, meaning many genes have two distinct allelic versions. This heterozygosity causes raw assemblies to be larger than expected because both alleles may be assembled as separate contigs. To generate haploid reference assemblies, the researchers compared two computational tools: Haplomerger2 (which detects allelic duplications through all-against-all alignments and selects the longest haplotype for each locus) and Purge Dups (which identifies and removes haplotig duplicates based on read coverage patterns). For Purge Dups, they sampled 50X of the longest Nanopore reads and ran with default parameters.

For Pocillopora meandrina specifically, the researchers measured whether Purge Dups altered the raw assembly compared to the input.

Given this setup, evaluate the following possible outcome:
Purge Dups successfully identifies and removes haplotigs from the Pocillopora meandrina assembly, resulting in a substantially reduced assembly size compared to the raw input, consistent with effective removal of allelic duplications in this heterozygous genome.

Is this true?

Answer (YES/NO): NO